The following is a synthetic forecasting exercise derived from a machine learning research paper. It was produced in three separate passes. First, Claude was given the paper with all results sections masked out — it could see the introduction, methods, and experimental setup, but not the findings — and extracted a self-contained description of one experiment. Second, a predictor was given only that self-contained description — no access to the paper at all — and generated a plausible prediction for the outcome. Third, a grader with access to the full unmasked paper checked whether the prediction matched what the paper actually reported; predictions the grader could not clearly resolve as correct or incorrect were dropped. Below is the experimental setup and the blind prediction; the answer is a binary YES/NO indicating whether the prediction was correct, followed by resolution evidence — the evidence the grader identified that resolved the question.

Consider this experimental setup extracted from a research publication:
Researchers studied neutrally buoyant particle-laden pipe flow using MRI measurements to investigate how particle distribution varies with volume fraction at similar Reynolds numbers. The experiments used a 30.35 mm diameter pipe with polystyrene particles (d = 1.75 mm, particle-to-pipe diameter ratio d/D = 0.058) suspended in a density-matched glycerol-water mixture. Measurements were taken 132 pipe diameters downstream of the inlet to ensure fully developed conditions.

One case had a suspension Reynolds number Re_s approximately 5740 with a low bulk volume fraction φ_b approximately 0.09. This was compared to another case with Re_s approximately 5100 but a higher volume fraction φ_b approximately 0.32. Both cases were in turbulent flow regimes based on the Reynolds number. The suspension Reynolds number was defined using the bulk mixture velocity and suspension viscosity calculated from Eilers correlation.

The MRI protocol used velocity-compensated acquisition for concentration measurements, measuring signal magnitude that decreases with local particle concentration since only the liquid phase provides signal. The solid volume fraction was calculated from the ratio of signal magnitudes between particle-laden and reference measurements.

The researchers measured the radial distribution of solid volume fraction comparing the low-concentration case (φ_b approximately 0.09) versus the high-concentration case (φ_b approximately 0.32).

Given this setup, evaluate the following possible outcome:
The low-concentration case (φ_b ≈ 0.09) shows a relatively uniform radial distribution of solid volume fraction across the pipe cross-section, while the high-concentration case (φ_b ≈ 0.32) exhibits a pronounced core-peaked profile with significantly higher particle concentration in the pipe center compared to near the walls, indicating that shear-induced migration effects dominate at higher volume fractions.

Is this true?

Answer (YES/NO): YES